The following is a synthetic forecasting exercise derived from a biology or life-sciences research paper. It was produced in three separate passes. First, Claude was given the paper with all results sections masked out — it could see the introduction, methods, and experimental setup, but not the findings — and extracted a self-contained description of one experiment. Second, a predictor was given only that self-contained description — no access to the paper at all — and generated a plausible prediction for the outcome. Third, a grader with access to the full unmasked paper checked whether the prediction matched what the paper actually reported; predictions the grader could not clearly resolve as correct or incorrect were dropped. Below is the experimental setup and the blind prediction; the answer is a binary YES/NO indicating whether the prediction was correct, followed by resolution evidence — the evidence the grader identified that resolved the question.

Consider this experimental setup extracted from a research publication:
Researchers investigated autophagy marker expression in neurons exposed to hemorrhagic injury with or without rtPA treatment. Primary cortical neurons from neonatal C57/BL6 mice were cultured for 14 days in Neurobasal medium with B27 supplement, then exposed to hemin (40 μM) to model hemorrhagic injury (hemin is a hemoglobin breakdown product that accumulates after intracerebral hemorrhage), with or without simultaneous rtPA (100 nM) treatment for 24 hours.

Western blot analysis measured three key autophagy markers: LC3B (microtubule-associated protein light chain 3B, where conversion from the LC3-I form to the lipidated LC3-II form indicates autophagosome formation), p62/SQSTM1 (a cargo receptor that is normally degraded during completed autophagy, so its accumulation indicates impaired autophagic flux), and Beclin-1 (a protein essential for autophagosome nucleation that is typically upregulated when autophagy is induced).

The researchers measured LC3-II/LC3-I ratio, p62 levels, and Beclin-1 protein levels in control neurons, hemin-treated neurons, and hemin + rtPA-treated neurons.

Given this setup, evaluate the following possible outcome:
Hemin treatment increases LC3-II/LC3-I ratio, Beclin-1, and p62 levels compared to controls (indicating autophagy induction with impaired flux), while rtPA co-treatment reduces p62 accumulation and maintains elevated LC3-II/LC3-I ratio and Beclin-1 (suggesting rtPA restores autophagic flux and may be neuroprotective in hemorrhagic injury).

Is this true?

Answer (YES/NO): NO